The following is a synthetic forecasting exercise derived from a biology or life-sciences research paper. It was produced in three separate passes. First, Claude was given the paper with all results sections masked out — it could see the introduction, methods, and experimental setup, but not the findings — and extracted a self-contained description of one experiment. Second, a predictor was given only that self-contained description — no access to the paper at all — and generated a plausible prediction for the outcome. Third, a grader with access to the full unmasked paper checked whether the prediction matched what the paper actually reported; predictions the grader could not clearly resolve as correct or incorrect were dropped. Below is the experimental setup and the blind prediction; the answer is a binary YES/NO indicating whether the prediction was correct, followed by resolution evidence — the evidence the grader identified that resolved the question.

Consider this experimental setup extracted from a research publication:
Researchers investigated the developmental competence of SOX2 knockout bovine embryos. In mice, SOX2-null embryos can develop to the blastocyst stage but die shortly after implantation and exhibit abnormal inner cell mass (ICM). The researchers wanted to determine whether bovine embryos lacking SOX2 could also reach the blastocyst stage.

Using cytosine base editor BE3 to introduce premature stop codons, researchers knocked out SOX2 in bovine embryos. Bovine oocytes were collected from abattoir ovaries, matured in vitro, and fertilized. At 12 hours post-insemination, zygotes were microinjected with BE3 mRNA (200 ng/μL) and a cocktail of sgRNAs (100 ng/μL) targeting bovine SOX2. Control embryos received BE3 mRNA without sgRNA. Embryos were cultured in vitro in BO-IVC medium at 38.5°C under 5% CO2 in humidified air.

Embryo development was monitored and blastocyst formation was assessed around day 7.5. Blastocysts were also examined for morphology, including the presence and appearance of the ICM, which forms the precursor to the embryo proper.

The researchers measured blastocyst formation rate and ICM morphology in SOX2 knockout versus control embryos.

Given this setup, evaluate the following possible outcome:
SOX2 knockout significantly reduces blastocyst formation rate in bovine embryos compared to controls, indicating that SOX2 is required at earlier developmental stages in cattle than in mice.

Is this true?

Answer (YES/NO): NO